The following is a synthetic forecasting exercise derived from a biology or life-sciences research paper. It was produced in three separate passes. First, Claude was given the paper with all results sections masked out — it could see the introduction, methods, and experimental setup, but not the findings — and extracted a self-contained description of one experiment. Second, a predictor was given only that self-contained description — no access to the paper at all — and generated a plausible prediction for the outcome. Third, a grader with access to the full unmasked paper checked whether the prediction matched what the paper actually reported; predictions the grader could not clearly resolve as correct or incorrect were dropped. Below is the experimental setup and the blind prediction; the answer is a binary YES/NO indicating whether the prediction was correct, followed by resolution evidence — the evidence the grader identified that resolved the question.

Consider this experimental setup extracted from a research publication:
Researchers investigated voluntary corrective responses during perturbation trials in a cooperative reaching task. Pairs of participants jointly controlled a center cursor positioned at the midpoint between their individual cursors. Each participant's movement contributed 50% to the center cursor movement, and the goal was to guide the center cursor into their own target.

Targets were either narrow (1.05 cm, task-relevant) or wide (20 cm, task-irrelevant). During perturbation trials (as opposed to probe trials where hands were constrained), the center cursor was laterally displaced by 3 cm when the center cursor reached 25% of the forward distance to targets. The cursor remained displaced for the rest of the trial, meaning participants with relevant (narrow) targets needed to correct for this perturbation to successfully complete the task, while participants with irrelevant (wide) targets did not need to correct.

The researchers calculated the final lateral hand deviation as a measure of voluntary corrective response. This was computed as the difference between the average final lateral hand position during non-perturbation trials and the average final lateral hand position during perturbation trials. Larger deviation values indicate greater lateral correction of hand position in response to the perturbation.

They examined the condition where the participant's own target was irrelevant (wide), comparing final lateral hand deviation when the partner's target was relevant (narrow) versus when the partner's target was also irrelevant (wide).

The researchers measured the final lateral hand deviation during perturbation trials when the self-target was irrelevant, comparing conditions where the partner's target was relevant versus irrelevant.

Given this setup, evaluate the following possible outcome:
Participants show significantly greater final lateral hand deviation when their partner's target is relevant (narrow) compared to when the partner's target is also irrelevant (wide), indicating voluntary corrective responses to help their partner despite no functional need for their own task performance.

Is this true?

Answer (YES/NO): YES